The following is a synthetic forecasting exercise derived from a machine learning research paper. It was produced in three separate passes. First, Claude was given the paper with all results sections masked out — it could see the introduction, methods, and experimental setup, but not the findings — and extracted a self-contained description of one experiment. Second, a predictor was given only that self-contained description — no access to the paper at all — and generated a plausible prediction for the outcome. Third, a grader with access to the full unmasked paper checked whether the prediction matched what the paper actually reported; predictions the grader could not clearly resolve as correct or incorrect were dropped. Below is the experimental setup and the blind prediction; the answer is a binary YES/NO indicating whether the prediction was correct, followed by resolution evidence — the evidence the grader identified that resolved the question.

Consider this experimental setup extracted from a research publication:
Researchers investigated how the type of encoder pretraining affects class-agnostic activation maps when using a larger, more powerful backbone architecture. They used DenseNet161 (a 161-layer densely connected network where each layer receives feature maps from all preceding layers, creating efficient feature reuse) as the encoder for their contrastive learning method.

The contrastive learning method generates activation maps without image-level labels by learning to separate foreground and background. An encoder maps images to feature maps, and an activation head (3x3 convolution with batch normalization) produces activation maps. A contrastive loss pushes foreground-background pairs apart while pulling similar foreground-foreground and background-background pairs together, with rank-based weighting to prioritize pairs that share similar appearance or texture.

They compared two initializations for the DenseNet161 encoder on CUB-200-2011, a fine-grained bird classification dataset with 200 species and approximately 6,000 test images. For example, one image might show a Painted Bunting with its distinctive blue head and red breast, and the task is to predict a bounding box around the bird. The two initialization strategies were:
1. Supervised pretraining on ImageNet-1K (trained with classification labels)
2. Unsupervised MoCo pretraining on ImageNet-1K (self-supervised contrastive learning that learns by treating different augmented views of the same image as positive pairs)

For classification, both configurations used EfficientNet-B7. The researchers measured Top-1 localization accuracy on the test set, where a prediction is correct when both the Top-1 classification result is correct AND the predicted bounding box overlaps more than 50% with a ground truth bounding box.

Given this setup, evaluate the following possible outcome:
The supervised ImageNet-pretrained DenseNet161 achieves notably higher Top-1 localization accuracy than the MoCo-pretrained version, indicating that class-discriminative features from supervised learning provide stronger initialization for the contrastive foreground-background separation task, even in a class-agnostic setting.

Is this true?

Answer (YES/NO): YES